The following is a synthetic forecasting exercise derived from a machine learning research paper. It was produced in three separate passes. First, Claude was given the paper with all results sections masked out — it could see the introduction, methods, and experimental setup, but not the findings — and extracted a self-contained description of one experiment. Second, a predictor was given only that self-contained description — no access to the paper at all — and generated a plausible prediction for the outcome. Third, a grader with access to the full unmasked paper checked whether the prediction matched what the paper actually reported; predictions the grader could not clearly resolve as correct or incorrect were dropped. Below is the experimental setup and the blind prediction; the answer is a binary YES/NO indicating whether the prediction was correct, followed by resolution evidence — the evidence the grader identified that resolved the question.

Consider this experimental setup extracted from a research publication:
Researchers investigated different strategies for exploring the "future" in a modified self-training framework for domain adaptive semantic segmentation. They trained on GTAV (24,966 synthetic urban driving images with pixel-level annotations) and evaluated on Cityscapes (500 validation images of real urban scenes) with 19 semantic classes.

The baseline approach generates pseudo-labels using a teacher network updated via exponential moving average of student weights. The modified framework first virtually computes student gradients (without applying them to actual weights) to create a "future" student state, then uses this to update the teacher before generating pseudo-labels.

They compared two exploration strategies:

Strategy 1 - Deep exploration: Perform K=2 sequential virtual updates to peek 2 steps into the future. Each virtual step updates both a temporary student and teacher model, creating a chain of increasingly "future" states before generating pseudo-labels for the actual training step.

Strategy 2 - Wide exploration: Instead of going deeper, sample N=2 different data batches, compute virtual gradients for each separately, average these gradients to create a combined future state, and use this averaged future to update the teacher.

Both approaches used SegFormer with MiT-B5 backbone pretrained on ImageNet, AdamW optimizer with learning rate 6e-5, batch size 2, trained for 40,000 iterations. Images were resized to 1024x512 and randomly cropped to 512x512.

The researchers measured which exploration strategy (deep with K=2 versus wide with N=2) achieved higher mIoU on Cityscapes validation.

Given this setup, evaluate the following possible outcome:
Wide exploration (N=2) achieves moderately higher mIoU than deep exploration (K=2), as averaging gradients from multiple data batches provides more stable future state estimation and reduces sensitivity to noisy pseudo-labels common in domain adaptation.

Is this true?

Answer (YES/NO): NO